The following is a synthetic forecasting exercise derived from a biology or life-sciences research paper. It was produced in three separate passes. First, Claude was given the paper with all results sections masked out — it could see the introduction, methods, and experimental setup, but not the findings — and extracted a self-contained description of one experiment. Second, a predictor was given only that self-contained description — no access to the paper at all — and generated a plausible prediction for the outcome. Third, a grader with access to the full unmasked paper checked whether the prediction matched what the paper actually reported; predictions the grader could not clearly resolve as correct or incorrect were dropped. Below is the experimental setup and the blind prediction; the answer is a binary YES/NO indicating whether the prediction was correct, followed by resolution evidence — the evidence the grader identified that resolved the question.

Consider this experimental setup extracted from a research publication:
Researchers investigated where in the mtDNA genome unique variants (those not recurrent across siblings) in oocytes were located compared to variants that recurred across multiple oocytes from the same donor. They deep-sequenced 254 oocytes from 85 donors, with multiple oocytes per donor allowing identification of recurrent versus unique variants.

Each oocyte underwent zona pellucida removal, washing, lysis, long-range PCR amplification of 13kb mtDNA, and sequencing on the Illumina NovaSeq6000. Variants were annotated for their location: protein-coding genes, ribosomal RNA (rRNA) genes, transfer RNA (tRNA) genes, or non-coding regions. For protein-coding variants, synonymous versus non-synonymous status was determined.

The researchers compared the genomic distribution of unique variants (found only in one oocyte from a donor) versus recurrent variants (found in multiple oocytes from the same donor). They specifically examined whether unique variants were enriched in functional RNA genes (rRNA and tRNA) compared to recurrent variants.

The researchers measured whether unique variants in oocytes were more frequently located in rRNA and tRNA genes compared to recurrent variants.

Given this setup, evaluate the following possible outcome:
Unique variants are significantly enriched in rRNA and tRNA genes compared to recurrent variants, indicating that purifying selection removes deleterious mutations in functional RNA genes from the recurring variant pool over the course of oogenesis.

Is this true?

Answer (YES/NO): NO